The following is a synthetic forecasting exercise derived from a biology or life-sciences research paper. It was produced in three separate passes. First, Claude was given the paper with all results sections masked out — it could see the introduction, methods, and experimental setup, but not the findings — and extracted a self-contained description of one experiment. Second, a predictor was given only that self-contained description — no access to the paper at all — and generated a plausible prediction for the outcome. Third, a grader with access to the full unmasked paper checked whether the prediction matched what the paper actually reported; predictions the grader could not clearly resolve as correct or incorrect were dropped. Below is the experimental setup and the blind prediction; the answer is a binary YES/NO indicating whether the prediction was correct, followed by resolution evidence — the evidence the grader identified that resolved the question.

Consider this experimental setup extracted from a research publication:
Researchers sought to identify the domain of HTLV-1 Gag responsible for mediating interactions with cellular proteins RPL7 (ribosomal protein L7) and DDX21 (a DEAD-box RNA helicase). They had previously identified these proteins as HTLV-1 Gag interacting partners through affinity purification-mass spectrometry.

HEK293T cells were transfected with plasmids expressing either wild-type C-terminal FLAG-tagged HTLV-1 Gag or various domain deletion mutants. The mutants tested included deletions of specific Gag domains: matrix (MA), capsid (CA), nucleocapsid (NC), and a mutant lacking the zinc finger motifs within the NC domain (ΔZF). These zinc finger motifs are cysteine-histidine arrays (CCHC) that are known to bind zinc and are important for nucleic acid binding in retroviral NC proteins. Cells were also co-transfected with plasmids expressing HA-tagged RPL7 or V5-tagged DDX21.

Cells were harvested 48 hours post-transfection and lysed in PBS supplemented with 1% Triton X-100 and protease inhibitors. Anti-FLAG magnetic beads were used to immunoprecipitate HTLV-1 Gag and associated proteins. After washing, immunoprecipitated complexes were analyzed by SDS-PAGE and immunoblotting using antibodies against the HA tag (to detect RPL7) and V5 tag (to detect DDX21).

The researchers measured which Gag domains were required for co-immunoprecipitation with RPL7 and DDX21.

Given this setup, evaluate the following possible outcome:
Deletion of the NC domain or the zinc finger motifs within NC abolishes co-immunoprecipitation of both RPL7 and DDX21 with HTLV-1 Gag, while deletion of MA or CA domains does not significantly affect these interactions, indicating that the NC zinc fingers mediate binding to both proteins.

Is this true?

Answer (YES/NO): YES